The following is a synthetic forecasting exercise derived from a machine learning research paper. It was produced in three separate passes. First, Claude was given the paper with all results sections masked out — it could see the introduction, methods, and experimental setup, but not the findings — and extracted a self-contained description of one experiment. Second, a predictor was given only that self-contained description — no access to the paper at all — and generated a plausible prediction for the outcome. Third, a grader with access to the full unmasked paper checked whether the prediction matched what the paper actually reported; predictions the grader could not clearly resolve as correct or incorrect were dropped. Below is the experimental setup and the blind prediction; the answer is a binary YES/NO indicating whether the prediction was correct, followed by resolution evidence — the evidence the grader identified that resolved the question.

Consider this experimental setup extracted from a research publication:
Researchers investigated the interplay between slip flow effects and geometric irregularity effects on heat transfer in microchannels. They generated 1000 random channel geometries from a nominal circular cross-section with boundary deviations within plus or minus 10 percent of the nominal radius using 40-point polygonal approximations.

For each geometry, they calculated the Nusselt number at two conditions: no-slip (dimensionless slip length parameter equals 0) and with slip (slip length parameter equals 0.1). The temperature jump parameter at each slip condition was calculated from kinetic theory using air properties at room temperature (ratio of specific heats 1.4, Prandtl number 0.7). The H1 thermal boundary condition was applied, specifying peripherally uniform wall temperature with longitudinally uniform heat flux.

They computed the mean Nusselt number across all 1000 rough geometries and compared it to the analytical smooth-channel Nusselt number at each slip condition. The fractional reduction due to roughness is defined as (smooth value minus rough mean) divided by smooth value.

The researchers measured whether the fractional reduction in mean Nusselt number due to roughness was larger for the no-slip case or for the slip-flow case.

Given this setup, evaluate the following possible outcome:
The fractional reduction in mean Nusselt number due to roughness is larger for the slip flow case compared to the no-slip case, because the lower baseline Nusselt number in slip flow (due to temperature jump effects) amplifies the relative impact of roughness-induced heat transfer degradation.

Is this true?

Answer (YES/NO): NO